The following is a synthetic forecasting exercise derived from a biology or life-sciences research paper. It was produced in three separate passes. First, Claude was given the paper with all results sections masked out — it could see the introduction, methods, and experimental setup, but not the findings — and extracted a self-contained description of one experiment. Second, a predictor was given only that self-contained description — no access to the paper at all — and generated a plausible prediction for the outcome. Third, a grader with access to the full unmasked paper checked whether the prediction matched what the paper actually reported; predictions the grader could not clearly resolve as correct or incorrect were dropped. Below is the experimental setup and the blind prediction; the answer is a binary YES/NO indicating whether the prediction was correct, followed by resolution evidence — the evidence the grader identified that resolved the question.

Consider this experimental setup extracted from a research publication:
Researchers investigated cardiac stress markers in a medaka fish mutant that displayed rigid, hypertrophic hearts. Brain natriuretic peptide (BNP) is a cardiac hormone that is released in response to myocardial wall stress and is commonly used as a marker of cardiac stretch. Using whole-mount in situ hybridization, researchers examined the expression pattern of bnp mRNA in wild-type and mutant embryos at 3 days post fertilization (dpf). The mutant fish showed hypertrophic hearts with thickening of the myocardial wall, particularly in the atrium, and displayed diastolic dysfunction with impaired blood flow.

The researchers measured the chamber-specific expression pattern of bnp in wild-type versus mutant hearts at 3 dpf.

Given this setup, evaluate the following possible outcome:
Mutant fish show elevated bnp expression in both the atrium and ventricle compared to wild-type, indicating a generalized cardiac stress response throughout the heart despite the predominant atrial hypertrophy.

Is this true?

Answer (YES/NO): NO